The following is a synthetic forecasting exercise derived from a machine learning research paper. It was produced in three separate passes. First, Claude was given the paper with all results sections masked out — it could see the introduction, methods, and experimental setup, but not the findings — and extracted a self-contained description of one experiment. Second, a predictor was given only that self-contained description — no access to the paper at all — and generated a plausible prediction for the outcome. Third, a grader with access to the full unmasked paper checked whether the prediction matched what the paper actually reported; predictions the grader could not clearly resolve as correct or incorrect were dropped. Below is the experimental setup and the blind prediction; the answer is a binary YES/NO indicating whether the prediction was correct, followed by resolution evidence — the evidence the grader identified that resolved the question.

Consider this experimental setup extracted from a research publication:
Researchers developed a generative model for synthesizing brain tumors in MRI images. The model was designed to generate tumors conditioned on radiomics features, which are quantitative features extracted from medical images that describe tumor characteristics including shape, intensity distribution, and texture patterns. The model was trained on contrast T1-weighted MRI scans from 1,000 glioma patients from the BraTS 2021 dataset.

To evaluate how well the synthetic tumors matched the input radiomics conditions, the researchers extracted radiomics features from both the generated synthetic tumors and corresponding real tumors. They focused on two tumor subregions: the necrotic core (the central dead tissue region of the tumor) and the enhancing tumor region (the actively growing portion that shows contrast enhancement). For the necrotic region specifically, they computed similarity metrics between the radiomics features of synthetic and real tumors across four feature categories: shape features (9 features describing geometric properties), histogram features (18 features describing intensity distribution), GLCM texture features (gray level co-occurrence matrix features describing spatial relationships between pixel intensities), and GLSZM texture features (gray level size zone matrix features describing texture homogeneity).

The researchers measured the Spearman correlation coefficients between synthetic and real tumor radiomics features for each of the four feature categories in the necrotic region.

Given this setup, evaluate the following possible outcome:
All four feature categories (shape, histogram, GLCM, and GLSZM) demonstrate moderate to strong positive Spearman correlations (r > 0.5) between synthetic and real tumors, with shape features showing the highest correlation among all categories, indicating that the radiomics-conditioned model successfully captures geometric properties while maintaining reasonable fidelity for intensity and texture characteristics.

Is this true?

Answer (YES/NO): NO